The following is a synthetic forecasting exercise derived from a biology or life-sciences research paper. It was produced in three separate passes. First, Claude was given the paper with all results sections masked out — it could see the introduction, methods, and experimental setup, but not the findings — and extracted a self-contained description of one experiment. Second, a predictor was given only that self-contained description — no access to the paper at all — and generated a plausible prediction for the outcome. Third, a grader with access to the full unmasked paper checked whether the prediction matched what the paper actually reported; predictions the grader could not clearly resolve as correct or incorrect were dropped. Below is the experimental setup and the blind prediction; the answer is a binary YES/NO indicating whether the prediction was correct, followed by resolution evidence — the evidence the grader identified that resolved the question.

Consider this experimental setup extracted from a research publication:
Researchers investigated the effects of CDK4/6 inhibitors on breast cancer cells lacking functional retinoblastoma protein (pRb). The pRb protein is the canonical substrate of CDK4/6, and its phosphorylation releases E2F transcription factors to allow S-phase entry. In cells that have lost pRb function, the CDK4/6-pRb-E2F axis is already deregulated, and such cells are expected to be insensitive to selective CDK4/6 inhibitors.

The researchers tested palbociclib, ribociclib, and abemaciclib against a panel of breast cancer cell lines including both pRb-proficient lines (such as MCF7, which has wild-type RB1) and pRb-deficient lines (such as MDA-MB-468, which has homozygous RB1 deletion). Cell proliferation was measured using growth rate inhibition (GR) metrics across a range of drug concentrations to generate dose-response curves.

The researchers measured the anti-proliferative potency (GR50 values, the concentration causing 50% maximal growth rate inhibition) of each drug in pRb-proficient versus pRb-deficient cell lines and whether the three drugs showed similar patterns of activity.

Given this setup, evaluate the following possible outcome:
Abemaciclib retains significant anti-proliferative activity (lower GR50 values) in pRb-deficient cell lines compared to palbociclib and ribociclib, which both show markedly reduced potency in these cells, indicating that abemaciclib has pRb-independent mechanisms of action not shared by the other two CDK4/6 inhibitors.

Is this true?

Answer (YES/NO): YES